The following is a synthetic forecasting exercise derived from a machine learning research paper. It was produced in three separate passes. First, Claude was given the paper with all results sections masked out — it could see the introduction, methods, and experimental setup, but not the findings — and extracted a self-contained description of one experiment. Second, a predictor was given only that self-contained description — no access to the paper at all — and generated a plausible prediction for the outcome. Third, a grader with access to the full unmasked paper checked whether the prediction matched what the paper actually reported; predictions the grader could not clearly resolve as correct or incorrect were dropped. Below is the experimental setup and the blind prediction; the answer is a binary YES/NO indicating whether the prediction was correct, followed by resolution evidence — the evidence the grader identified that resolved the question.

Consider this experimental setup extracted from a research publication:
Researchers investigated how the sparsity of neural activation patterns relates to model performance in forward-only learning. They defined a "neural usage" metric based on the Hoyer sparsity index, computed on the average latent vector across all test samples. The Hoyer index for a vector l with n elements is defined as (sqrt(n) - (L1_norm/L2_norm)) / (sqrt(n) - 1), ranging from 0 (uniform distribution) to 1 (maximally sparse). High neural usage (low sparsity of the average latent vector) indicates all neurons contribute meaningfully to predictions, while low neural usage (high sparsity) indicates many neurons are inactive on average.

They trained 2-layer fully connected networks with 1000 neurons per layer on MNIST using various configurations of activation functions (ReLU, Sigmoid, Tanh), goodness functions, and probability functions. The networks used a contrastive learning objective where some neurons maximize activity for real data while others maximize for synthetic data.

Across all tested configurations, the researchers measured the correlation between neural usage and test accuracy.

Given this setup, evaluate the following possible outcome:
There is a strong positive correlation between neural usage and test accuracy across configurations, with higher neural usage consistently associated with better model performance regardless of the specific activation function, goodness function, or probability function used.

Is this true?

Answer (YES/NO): NO